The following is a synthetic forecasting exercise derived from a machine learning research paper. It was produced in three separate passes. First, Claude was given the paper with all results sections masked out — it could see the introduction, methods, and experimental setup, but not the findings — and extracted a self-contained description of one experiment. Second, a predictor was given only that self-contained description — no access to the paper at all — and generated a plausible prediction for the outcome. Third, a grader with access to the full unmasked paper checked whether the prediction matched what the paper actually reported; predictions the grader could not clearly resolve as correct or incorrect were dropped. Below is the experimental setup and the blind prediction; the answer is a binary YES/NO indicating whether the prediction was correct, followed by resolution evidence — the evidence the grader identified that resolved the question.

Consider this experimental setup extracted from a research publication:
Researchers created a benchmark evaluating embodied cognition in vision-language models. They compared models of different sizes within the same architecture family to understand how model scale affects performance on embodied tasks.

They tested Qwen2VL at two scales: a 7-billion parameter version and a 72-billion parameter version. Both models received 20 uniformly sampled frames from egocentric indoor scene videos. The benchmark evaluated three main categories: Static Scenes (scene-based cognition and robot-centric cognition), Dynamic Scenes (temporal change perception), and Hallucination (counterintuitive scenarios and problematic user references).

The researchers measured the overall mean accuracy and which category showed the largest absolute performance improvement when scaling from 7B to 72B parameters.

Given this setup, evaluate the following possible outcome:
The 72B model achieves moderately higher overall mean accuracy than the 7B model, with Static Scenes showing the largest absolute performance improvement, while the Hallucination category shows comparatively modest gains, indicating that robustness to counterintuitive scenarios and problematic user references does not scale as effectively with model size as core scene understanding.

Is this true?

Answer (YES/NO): YES